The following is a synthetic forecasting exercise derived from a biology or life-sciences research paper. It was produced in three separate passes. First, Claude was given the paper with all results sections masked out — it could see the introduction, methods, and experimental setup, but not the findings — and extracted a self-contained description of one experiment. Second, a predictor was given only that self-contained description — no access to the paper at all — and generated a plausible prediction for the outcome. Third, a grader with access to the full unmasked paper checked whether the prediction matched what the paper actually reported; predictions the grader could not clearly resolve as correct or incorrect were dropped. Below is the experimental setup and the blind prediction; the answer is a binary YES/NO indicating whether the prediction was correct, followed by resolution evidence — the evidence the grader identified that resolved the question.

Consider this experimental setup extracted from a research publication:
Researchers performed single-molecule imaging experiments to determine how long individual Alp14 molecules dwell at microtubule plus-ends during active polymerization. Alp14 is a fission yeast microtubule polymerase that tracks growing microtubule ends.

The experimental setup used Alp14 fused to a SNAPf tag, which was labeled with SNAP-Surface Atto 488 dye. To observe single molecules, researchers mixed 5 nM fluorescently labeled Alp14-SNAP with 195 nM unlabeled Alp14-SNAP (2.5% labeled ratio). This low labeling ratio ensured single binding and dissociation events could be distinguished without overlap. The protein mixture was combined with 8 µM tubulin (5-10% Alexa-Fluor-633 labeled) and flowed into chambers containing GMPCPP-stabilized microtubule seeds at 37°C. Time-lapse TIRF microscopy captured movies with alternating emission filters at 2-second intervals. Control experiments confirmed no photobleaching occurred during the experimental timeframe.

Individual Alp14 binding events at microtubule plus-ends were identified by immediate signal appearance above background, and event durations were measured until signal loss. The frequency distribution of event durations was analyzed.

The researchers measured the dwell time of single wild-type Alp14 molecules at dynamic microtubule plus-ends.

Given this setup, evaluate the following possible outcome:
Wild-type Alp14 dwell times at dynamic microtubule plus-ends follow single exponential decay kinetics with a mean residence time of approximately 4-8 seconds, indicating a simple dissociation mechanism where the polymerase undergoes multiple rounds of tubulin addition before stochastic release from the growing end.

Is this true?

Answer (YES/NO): NO